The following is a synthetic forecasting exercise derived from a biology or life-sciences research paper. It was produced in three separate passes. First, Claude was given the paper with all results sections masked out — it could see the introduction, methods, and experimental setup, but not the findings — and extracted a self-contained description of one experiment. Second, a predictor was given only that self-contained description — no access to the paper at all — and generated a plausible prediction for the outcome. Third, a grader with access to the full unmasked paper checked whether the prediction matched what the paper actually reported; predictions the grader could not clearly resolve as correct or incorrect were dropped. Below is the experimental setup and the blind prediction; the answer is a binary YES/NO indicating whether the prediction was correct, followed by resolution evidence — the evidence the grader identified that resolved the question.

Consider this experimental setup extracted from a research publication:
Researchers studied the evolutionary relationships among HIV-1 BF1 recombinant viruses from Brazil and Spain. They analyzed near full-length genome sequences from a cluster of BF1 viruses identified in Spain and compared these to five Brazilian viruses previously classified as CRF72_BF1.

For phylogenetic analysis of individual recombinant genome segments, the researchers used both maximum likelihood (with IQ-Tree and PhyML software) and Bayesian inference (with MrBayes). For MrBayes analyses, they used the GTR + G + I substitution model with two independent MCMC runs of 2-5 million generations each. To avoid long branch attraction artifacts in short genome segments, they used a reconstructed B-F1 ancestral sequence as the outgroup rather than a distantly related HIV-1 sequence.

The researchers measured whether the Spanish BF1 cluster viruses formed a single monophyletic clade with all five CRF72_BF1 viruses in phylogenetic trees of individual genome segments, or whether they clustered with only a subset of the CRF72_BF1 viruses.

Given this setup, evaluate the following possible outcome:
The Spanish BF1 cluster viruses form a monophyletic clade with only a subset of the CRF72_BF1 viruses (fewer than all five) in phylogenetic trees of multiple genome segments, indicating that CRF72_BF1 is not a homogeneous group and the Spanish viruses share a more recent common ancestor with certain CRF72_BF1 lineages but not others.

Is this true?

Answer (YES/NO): YES